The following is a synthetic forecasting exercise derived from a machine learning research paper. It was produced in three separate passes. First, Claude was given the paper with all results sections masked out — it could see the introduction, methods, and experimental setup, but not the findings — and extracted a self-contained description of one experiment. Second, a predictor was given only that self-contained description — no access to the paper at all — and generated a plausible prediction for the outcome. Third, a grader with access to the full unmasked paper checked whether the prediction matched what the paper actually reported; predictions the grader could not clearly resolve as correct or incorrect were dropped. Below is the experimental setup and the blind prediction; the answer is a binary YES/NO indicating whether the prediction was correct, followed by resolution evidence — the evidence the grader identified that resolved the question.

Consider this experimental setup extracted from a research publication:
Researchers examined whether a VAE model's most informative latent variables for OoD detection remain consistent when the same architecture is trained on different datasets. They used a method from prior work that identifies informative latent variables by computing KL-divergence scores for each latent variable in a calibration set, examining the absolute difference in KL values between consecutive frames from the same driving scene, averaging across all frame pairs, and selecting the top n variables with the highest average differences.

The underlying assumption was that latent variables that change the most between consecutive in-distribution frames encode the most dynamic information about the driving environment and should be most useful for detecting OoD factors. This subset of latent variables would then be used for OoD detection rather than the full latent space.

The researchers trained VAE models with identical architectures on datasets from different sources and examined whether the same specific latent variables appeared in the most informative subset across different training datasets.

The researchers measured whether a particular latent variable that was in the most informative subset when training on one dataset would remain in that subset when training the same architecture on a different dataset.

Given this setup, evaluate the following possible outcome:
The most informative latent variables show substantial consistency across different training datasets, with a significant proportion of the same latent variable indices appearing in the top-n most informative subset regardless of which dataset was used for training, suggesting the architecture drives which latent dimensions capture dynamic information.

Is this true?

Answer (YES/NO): NO